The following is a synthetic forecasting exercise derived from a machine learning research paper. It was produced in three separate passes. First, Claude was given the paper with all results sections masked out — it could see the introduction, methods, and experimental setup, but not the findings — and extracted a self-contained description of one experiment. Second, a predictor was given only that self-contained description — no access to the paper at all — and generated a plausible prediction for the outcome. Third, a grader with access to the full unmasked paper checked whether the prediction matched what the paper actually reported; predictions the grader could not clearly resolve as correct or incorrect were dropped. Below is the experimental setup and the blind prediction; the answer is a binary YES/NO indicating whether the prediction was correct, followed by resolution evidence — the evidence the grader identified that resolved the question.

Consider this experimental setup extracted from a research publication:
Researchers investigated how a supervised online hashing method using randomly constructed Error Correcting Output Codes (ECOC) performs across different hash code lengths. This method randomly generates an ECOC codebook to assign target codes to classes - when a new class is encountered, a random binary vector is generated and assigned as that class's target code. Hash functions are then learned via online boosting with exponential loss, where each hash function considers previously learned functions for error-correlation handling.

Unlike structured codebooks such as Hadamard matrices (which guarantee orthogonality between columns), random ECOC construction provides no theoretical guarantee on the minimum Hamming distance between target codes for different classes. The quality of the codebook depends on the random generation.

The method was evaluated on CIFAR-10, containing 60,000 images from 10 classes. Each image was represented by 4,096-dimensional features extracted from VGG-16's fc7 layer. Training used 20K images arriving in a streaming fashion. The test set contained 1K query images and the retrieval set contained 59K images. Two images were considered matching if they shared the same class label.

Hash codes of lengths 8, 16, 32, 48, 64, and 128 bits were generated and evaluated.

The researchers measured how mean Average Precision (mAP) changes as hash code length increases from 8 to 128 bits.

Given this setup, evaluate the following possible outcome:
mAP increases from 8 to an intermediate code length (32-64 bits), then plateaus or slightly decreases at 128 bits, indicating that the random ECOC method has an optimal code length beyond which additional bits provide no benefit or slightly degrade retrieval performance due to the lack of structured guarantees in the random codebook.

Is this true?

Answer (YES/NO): NO